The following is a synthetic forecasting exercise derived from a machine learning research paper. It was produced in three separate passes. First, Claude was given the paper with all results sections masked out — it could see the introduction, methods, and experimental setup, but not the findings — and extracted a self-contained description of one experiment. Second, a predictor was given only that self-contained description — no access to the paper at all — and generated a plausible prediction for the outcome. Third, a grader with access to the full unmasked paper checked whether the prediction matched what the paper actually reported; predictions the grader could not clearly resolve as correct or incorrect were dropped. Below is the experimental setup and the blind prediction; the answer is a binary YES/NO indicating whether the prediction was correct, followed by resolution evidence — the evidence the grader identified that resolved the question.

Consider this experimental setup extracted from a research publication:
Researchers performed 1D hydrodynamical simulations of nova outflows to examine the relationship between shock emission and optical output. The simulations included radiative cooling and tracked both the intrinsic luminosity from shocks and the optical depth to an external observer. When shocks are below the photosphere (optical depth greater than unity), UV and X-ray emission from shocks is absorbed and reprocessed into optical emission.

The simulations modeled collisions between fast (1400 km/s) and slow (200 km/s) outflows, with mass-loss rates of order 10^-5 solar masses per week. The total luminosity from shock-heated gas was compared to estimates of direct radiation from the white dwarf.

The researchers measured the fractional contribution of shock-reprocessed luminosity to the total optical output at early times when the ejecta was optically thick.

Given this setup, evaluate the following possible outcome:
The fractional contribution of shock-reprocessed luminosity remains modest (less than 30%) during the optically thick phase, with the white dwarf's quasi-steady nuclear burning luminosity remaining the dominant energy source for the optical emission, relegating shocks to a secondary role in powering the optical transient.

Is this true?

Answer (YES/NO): NO